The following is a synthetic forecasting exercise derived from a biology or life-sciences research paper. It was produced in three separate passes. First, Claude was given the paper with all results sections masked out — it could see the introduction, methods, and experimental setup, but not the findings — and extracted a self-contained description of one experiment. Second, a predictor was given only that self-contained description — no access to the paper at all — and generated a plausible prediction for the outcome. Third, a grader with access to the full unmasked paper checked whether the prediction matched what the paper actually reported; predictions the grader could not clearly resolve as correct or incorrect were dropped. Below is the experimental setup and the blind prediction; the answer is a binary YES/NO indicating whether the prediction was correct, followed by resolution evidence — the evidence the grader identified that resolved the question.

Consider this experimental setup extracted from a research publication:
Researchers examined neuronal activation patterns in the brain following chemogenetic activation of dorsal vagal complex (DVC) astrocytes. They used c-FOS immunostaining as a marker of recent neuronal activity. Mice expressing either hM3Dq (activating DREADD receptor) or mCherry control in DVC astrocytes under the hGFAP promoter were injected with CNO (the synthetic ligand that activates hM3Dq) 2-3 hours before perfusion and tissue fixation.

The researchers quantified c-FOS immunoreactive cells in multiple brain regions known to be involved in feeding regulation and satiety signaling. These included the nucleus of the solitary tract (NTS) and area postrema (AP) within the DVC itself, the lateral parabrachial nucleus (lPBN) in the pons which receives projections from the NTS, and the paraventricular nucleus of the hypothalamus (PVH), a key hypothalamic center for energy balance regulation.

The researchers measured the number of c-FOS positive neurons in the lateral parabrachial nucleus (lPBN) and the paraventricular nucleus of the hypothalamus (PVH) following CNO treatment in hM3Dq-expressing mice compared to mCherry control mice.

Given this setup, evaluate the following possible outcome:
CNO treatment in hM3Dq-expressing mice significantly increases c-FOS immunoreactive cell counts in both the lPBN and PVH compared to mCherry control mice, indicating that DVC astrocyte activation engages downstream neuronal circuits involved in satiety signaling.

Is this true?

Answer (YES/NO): NO